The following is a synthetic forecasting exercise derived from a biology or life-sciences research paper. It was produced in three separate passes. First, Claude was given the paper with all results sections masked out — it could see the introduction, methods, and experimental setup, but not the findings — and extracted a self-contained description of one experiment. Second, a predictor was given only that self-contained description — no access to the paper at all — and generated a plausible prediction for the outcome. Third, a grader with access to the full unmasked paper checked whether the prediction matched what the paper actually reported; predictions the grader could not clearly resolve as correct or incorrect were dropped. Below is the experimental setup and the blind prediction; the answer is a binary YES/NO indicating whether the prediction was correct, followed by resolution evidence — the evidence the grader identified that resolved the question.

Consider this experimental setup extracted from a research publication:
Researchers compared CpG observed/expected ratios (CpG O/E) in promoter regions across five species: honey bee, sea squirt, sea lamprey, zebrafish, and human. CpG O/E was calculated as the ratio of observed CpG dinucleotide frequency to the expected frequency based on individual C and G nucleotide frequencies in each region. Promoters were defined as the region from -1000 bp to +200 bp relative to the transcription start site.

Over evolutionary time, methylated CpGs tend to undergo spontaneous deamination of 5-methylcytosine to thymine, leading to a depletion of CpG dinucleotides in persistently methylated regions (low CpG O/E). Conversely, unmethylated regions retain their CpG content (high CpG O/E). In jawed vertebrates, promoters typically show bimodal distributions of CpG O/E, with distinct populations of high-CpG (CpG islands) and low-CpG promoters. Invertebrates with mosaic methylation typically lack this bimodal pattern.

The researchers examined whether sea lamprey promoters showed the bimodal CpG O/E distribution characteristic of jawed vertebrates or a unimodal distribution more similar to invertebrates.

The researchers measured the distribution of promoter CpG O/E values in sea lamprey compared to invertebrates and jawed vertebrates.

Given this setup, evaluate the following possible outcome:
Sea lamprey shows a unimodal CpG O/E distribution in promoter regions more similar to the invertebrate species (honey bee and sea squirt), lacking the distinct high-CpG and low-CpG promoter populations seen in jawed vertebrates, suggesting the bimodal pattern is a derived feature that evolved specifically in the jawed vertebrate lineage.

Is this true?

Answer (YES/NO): YES